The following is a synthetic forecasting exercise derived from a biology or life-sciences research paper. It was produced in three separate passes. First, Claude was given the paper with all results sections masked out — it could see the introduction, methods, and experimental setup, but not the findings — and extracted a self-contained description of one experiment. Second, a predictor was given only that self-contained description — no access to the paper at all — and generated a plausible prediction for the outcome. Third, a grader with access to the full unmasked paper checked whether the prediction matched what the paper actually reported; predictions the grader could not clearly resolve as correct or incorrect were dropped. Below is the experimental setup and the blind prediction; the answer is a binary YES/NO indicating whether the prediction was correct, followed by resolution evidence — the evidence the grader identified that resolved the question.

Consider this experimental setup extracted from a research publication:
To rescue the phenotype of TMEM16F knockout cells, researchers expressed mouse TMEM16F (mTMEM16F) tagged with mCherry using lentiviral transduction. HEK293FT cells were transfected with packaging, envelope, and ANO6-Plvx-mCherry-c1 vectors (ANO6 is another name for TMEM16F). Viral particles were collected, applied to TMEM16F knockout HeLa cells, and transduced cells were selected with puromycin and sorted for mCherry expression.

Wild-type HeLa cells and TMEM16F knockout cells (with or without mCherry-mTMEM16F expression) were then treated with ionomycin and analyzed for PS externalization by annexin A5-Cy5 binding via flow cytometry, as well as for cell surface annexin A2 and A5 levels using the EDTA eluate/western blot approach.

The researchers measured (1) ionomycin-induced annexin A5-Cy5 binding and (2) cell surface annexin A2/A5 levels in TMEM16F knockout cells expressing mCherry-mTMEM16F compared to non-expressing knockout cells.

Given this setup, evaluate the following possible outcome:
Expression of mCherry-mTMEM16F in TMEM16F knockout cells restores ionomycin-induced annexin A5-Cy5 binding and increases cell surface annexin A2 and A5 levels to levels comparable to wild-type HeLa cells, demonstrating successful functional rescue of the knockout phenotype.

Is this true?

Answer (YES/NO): YES